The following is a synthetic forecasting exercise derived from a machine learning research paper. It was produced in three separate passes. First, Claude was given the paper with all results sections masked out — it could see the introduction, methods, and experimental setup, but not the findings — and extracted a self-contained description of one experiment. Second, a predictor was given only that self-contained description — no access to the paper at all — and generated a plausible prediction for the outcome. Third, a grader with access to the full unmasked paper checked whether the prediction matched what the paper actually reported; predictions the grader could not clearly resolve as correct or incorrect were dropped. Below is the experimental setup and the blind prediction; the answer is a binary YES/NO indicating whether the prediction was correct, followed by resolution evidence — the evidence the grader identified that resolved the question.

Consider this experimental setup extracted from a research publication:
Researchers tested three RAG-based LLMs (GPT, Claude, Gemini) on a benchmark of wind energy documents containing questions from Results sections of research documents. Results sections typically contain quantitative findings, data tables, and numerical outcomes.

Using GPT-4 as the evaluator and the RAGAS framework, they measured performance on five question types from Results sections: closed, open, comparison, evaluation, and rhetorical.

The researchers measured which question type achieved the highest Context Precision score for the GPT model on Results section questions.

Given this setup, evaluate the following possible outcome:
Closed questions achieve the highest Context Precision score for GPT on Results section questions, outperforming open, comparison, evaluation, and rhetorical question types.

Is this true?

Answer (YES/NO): NO